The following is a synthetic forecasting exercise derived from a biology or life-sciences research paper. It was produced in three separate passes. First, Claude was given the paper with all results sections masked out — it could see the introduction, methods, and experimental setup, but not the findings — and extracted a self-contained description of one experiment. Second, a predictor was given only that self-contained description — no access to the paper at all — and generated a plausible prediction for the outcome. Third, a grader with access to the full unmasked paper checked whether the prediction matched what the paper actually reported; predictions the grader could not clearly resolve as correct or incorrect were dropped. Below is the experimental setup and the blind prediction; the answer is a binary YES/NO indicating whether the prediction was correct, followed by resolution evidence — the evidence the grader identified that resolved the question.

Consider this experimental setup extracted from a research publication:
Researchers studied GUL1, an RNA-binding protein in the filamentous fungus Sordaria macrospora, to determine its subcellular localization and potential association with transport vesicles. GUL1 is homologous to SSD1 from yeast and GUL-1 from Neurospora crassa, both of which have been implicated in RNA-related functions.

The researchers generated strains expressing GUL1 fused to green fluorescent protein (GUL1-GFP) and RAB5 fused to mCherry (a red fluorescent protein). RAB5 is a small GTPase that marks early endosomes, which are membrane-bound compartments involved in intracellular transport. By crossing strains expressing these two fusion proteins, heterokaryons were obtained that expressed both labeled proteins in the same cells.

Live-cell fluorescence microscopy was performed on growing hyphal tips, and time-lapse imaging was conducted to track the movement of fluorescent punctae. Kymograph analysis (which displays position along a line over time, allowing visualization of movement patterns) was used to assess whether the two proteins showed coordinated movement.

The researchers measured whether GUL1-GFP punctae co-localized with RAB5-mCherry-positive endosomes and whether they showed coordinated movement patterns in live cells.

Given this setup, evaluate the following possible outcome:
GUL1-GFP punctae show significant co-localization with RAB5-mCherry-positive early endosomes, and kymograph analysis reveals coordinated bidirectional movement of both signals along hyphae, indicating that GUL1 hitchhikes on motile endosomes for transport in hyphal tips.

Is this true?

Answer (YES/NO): NO